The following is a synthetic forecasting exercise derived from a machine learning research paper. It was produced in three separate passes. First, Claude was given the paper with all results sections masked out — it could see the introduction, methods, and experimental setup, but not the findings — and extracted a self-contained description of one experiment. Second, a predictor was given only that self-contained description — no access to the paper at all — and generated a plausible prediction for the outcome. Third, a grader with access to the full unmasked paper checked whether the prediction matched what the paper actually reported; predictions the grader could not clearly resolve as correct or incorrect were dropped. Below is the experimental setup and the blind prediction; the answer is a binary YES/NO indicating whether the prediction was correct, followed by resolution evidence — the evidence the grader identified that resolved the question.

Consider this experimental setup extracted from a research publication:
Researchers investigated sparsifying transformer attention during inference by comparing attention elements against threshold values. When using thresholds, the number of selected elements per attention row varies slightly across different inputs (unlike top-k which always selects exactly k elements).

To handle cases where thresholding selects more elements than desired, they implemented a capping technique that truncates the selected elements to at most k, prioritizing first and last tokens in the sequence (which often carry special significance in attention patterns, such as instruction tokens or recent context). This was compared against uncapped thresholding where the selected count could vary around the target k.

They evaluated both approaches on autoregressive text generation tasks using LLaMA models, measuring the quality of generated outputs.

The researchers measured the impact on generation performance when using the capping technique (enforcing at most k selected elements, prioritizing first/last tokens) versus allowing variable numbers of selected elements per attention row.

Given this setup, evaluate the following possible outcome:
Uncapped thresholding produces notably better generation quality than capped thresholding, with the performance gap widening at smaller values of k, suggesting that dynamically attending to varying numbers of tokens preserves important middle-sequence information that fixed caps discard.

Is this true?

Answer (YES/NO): NO